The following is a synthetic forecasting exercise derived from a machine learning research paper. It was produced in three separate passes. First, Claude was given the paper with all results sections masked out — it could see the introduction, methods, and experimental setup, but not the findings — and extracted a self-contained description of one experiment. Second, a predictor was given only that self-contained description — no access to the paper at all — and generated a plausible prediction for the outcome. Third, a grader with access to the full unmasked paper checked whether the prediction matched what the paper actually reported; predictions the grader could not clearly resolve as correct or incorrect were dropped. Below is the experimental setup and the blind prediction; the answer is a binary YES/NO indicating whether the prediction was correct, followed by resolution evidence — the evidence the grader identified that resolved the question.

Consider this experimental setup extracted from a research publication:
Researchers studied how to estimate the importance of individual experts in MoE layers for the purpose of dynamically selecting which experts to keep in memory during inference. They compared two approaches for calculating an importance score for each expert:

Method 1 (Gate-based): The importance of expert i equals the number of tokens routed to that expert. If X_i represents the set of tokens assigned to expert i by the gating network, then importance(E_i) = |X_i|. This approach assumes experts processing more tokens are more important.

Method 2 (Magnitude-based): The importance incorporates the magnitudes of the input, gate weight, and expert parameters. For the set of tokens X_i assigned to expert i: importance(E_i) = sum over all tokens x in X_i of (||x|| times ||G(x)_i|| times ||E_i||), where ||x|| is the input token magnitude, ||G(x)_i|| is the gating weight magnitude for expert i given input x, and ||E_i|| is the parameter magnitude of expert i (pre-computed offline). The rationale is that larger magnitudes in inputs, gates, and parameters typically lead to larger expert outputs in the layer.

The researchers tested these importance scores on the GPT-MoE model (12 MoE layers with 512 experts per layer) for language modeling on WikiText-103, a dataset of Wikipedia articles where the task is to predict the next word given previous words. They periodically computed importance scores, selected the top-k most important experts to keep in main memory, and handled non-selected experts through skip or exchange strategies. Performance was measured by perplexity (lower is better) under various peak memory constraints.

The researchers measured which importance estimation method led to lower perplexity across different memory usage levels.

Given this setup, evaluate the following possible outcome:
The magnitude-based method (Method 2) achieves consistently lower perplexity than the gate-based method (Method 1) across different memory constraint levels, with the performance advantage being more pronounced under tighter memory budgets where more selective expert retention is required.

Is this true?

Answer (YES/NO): NO